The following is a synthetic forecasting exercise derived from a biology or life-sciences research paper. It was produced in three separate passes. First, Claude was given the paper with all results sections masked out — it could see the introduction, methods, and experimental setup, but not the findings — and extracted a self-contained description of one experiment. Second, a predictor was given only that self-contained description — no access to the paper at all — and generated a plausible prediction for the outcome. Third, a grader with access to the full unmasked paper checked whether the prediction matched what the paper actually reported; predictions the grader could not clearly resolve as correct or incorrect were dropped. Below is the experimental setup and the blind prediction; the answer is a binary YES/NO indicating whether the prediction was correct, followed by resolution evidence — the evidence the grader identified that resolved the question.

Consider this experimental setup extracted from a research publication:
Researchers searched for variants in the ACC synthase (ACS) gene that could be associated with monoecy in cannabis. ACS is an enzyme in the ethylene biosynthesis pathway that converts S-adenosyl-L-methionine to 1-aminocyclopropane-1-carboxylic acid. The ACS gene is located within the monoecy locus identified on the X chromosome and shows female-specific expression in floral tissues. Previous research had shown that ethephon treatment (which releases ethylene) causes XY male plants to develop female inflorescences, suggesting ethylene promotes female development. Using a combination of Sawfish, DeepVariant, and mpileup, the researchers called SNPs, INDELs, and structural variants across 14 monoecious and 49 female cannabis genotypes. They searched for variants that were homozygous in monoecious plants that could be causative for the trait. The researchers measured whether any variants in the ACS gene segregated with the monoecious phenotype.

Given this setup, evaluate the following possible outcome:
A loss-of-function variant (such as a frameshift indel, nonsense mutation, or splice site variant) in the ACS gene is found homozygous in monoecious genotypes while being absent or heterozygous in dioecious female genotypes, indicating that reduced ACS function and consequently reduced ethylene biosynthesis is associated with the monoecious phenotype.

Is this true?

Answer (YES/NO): NO